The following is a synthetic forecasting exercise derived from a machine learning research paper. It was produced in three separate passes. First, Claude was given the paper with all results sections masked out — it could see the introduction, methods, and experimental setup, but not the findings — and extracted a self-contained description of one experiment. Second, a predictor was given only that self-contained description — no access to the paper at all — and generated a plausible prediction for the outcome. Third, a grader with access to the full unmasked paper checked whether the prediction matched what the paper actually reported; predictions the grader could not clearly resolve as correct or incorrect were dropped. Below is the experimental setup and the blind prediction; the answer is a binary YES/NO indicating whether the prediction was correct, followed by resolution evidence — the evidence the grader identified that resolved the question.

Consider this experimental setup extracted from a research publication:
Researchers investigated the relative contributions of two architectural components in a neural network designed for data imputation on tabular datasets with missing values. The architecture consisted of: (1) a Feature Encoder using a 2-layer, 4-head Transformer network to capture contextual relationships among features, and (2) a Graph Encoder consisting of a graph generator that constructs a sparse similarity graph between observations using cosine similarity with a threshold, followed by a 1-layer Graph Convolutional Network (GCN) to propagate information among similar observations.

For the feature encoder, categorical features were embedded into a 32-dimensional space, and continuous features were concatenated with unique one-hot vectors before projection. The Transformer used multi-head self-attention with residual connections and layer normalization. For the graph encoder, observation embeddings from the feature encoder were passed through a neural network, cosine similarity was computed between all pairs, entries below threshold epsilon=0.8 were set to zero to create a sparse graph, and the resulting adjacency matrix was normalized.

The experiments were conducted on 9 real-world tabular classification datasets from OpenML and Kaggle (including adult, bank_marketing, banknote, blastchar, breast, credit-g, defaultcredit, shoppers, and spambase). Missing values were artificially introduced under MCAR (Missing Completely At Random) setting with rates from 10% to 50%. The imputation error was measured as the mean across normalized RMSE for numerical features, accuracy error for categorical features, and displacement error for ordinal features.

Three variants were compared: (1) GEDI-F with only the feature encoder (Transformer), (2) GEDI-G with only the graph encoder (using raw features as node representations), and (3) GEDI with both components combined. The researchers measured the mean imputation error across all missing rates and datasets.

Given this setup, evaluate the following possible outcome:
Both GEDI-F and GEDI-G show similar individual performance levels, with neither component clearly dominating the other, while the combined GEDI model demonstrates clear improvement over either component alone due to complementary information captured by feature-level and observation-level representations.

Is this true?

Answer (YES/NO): NO